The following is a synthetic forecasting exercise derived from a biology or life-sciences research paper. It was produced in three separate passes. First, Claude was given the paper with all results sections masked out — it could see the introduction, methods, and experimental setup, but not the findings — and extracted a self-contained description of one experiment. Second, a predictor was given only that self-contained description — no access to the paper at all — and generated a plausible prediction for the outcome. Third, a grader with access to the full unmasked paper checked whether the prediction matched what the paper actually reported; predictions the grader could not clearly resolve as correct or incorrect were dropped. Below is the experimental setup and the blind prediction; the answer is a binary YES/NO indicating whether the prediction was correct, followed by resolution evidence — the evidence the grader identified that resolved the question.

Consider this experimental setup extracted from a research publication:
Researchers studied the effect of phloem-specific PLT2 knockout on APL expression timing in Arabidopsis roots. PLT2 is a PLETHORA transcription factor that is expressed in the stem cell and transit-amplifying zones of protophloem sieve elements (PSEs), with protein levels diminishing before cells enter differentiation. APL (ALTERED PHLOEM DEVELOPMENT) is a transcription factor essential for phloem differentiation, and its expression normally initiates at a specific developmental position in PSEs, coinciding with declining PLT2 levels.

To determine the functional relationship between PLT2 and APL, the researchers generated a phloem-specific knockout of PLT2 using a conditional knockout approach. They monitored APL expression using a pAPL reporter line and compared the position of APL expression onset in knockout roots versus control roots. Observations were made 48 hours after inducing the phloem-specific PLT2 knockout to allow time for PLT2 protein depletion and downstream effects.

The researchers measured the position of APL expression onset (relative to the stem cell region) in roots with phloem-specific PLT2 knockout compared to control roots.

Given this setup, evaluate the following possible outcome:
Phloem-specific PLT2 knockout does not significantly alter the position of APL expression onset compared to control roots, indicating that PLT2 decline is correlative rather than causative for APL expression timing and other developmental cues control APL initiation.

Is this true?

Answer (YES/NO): NO